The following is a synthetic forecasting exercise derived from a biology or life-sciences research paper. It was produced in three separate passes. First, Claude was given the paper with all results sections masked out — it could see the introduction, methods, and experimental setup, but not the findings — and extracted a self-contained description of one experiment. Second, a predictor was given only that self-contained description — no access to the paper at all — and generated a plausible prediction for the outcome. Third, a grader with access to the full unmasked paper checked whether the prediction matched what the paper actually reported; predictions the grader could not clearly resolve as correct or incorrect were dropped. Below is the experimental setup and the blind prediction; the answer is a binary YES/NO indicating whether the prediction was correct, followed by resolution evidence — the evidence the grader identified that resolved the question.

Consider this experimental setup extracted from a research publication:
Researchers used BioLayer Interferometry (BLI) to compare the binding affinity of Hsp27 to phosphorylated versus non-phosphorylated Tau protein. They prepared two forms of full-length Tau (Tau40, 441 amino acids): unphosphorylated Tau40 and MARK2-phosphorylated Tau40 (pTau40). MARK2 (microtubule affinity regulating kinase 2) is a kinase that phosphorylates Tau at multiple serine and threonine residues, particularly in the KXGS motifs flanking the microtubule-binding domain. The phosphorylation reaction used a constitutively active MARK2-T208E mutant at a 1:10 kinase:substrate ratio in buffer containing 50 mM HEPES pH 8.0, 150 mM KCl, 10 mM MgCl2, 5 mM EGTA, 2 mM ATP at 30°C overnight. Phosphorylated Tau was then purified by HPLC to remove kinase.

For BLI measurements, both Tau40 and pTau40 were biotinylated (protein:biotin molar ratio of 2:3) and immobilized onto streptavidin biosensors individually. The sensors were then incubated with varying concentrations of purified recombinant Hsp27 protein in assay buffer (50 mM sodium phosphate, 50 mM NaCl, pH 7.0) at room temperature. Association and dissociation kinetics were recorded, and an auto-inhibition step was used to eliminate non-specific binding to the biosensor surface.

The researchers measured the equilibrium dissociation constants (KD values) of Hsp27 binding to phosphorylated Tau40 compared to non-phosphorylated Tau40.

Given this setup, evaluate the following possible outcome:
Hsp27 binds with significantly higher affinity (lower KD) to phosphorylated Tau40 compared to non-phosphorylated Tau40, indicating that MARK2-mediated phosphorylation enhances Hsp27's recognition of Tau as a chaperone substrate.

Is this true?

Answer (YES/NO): YES